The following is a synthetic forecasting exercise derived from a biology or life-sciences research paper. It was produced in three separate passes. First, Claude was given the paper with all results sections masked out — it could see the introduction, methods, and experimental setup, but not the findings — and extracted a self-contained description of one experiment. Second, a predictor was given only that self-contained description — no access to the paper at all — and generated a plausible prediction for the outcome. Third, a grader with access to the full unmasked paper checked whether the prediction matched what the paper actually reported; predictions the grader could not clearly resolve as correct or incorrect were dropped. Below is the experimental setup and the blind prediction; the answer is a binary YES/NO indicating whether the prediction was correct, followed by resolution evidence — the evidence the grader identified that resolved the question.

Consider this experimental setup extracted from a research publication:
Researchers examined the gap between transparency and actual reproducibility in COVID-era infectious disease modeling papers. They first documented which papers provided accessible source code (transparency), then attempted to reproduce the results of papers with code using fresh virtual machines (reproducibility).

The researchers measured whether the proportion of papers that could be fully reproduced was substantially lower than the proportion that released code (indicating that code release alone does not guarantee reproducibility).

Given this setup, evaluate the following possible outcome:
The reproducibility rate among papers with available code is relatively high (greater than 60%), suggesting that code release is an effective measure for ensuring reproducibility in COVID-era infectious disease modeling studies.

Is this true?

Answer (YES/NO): NO